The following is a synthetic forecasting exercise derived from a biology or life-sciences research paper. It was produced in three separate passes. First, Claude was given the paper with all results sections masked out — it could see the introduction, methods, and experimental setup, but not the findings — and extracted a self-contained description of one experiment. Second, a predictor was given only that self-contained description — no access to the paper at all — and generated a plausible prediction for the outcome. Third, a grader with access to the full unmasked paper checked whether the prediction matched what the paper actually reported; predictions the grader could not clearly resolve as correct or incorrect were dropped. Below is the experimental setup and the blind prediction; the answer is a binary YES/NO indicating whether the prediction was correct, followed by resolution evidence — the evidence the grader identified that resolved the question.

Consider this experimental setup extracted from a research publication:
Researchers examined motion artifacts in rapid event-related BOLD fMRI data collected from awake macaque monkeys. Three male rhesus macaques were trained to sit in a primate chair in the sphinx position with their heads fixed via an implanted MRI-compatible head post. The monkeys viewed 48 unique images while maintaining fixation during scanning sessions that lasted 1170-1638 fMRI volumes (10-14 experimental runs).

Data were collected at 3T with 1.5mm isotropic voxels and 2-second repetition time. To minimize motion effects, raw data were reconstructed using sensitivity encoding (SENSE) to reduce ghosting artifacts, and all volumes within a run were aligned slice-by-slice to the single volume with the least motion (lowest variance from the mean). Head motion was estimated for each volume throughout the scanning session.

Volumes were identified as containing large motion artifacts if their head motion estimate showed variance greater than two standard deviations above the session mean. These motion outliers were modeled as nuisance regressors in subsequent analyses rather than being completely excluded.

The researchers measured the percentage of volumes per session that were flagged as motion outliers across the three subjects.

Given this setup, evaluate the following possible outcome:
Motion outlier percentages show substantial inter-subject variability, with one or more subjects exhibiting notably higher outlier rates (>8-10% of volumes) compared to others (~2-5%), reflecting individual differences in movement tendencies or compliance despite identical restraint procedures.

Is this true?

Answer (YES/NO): NO